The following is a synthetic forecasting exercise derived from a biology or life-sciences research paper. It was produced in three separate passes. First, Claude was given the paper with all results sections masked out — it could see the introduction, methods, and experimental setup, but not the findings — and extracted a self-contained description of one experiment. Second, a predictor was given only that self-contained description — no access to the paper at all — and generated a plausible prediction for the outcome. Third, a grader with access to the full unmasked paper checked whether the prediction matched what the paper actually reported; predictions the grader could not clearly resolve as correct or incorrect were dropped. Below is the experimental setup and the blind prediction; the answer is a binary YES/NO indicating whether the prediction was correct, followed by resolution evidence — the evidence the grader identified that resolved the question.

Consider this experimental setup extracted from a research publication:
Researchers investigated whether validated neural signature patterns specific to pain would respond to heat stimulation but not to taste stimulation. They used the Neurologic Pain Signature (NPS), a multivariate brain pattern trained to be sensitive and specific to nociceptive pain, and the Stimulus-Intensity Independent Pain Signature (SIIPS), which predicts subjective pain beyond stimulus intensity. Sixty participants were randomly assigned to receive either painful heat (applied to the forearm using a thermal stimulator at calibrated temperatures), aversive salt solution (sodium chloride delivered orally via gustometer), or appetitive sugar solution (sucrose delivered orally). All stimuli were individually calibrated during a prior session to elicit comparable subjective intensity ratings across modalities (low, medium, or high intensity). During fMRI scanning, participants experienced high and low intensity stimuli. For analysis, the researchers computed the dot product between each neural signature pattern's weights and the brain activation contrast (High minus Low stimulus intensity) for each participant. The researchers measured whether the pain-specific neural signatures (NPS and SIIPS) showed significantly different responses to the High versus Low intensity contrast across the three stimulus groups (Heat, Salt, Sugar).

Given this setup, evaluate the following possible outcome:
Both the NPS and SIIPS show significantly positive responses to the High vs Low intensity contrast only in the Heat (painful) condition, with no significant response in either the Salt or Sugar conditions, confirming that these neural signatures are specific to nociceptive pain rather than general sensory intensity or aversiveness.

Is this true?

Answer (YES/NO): NO